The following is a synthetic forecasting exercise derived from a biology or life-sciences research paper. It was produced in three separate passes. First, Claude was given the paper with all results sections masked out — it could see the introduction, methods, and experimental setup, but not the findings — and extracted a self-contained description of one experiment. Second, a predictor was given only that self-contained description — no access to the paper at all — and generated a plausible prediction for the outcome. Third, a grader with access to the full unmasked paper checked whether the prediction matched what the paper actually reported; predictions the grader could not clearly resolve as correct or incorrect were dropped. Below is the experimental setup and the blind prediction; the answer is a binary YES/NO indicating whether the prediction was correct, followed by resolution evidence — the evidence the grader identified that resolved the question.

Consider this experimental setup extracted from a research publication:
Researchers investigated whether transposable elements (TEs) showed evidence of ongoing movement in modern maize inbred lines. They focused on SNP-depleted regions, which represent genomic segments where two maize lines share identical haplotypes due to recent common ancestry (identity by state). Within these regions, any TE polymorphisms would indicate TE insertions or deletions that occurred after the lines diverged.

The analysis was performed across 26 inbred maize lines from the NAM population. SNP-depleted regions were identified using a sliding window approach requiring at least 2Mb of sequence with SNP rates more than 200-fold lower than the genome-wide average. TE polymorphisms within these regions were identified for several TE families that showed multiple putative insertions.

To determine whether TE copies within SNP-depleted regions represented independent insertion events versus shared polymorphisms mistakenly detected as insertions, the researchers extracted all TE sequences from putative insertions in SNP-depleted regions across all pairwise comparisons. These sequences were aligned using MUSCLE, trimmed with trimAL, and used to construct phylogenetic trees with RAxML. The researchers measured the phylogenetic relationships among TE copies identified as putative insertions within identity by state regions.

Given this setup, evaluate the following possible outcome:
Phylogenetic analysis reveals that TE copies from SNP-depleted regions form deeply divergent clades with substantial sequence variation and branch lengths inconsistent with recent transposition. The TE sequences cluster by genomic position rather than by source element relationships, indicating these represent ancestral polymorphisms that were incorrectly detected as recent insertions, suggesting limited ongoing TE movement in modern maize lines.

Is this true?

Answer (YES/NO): NO